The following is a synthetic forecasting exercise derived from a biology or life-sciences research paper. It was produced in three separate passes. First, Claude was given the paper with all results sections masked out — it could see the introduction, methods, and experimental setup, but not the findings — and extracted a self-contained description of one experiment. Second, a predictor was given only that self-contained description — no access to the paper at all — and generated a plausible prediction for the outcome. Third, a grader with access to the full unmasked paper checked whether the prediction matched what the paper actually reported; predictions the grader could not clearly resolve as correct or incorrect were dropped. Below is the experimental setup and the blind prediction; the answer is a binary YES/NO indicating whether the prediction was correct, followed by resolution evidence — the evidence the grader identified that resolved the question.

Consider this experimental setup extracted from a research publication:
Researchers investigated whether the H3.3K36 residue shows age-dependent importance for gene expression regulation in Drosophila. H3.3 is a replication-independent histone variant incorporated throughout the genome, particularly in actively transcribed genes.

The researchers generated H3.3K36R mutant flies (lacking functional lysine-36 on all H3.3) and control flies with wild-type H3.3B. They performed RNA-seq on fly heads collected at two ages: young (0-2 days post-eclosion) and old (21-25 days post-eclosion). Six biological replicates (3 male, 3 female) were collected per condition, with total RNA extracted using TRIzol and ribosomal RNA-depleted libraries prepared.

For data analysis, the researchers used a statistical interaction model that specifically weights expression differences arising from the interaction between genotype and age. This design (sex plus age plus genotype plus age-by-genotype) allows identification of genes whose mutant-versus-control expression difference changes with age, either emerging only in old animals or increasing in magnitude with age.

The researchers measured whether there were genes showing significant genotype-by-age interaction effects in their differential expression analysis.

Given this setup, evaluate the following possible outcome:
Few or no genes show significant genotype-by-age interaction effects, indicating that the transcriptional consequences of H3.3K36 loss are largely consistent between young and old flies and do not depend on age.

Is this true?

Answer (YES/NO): NO